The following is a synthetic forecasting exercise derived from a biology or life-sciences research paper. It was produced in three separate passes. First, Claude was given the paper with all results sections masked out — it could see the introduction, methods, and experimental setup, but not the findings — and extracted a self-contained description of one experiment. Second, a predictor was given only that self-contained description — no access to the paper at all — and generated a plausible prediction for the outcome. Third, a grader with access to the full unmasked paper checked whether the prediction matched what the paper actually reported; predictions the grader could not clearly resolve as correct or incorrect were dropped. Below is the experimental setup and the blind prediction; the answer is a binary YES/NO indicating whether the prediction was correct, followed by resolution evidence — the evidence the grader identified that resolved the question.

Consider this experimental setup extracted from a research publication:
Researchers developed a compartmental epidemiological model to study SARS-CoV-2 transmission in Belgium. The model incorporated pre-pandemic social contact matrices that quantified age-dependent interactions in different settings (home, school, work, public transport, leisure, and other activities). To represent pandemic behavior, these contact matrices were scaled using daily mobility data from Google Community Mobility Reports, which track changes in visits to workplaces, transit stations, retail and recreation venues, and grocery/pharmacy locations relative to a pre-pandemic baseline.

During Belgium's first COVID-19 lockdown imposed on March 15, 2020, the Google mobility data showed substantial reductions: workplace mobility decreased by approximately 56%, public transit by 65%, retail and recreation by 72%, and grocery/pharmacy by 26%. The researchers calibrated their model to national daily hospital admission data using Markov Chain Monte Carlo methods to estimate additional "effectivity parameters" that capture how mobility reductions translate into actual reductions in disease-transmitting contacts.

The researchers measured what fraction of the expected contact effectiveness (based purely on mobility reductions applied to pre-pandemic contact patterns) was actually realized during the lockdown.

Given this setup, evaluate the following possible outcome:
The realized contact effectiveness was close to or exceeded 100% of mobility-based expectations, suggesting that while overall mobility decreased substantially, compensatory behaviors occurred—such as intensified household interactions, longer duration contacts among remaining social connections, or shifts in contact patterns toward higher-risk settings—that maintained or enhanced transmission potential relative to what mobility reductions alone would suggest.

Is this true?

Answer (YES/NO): NO